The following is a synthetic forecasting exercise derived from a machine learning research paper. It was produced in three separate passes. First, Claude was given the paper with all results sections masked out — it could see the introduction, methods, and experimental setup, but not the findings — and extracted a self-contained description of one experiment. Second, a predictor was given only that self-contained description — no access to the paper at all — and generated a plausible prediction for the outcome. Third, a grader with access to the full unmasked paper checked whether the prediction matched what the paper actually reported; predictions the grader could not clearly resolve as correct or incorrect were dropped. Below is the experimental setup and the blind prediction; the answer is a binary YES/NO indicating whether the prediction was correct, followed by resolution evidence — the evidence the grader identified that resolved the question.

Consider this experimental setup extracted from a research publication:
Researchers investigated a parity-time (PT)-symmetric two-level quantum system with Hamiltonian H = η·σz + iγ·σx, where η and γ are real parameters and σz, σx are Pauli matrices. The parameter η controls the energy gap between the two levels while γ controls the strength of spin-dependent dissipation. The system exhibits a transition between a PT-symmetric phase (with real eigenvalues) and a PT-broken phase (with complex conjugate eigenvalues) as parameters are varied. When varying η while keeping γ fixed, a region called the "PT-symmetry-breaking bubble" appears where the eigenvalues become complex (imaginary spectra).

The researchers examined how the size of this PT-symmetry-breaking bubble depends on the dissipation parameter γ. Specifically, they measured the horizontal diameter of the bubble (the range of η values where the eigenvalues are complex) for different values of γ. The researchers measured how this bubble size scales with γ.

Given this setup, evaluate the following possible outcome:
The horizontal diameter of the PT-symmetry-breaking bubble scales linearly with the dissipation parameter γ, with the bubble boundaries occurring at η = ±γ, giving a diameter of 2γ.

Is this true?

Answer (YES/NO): YES